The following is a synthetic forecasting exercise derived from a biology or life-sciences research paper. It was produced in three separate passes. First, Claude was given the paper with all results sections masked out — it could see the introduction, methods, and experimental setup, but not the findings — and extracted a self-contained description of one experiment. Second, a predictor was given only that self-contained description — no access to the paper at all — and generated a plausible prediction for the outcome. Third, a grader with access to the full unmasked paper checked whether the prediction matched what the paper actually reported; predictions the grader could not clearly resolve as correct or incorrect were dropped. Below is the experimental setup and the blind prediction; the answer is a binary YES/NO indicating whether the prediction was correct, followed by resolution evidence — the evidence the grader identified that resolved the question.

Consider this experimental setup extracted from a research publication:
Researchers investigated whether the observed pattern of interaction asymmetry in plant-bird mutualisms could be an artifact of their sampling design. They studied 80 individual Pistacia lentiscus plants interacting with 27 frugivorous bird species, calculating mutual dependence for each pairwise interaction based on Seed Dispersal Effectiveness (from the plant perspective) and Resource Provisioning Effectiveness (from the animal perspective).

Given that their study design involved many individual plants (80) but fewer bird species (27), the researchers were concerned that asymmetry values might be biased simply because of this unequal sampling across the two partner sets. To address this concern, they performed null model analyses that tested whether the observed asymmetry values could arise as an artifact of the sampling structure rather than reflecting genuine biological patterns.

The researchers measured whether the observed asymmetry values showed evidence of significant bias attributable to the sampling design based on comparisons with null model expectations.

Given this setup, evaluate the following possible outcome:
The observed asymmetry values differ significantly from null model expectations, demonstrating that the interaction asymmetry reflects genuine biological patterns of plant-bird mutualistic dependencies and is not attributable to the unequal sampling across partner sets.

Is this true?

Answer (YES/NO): YES